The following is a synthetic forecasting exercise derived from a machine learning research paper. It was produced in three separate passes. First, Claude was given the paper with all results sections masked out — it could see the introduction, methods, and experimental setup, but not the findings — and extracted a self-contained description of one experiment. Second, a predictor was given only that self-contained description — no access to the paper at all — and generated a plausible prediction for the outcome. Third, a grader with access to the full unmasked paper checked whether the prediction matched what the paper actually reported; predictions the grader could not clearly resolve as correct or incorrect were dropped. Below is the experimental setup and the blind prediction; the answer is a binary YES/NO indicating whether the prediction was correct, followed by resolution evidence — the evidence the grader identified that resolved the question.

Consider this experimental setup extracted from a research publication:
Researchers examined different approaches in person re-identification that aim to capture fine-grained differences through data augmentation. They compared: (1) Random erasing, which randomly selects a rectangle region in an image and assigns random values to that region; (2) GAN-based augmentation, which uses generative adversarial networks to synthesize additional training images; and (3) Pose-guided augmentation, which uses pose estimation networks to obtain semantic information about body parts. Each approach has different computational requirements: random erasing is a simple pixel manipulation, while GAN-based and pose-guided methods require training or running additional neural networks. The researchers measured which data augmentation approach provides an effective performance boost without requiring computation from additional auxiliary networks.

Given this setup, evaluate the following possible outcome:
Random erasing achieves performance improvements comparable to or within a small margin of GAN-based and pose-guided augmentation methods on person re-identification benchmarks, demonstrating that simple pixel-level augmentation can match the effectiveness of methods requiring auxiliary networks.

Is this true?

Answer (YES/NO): NO